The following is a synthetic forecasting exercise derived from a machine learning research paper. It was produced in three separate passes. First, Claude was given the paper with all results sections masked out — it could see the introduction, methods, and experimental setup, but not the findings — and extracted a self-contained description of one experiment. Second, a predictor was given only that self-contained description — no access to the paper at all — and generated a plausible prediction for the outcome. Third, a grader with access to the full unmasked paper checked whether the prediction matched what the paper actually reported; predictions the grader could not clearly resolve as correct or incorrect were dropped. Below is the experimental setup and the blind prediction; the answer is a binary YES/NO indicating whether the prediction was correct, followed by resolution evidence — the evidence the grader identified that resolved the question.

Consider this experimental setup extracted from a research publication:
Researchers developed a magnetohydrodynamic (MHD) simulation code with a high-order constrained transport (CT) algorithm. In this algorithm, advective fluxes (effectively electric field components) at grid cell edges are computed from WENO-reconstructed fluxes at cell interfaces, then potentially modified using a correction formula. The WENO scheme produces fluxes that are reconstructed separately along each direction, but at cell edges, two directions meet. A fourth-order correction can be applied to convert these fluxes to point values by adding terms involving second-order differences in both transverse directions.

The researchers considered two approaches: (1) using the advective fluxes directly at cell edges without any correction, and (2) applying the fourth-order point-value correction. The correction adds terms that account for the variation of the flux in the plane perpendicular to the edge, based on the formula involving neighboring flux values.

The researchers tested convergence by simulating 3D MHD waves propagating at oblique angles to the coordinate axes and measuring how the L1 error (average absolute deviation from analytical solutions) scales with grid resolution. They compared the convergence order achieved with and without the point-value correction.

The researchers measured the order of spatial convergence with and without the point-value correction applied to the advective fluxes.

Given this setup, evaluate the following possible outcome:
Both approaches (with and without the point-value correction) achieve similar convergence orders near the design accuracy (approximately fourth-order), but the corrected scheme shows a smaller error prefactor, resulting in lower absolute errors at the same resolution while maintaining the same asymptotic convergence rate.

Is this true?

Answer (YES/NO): NO